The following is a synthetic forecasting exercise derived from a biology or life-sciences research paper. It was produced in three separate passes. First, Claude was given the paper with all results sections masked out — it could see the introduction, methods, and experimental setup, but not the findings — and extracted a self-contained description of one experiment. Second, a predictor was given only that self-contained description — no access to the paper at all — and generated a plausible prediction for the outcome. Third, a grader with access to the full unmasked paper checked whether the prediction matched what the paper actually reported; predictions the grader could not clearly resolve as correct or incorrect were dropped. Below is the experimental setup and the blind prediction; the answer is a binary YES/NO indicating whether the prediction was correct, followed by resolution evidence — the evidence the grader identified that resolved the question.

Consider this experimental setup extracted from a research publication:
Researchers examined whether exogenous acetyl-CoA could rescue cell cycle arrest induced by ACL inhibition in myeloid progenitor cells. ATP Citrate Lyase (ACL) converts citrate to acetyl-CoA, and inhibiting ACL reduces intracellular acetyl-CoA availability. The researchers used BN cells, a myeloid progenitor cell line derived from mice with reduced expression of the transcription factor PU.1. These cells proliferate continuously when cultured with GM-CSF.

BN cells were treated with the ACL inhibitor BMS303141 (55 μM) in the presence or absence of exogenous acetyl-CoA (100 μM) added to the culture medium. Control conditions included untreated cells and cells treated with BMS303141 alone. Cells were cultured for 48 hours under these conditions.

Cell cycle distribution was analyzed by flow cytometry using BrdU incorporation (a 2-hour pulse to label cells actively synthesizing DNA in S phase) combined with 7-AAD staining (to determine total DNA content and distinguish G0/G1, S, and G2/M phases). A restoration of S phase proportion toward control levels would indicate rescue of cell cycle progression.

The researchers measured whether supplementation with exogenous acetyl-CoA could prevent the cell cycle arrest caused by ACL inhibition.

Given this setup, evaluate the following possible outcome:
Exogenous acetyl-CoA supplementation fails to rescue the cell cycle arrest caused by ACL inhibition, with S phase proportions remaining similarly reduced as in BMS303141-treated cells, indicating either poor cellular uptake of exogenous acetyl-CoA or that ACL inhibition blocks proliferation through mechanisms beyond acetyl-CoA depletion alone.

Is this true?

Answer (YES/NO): NO